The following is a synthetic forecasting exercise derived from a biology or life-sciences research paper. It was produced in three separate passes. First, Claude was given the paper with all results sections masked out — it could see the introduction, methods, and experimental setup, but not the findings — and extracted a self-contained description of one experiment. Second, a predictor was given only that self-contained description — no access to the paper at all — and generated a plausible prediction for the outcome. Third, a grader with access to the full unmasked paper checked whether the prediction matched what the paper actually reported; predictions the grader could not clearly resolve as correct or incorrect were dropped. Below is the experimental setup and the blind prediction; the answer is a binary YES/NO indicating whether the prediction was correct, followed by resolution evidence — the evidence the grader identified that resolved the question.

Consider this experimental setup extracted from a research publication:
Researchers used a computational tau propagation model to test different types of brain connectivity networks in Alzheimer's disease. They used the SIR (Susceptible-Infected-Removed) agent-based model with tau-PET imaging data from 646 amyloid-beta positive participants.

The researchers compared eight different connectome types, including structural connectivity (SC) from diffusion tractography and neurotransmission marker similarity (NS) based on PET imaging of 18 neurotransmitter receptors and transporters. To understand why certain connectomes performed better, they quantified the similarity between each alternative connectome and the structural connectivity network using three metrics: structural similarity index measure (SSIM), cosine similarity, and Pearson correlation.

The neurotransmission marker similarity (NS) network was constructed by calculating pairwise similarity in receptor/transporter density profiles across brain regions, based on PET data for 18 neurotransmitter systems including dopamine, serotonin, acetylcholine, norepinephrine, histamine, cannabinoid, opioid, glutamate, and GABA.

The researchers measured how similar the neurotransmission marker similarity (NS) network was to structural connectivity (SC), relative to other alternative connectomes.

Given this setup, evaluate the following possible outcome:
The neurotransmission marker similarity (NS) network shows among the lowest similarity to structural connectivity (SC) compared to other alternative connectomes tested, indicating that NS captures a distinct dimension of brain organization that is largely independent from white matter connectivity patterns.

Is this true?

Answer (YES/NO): NO